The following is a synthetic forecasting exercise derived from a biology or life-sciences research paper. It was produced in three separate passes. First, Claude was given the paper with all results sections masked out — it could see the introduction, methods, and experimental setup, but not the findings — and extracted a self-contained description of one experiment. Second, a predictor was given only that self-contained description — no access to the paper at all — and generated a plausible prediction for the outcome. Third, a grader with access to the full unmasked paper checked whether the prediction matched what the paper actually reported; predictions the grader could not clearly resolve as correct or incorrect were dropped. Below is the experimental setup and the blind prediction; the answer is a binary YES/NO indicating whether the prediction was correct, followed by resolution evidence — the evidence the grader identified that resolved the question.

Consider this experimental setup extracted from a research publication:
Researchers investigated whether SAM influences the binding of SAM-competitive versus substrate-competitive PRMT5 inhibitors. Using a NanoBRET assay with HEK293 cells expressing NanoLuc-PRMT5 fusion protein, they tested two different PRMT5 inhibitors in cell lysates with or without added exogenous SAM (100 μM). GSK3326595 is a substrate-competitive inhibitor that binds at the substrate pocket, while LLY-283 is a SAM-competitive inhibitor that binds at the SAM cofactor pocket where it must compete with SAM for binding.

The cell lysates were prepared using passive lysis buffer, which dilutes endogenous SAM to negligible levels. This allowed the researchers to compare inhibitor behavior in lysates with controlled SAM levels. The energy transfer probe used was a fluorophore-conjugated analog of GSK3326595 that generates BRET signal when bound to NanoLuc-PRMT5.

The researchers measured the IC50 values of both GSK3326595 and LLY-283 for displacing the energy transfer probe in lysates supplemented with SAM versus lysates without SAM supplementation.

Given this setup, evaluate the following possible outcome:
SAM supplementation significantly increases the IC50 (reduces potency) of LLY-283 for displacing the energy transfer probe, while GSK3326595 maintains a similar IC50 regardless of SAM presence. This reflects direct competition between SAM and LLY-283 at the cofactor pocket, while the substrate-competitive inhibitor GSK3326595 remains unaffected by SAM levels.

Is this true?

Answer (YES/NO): NO